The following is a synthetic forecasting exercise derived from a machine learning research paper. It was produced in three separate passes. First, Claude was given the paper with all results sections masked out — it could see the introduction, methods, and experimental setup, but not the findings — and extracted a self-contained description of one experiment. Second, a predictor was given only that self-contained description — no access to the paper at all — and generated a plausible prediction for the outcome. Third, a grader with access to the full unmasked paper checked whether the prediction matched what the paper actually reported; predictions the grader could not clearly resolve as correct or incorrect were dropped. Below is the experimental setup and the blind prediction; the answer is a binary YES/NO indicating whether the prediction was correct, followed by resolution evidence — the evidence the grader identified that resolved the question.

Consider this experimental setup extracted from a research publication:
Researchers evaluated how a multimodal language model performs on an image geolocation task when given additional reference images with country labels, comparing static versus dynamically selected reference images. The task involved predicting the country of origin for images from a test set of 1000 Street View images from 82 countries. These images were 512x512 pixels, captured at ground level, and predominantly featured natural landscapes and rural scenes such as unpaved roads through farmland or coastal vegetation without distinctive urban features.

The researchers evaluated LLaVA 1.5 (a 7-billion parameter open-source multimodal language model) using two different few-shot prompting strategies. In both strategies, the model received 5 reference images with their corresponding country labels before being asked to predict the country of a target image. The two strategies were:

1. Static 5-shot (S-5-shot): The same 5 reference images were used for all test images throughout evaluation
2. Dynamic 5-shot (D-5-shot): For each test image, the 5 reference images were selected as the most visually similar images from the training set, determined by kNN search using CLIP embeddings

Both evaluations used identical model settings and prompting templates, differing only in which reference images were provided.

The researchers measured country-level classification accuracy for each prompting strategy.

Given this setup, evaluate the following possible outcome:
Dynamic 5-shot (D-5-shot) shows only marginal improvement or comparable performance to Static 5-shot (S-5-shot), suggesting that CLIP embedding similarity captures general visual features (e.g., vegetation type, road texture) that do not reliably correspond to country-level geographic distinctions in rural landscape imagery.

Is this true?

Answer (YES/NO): NO